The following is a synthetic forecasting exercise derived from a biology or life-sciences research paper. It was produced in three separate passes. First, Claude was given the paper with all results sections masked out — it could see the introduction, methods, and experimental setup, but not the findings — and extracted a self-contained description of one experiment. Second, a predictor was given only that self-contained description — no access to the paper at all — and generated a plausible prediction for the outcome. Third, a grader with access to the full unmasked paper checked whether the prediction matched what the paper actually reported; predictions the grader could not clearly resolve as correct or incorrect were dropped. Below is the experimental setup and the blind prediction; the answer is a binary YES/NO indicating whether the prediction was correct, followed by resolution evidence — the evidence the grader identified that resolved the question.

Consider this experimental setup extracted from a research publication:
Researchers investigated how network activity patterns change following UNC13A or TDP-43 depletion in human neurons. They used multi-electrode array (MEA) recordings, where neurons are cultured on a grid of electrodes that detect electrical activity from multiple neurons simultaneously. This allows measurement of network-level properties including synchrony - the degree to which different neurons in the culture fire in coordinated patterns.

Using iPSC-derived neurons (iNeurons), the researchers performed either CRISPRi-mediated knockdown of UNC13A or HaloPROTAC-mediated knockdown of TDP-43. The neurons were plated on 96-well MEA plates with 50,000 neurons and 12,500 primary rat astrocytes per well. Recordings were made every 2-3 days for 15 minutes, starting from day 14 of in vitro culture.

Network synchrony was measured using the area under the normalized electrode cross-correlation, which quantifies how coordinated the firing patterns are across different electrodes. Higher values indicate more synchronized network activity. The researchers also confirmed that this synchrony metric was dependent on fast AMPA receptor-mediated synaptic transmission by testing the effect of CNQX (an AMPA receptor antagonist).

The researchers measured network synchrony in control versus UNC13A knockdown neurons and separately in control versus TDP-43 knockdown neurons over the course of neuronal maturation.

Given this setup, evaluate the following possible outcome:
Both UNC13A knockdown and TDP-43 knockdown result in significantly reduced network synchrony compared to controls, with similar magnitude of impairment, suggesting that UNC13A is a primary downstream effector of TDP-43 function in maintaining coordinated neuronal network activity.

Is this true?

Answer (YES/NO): YES